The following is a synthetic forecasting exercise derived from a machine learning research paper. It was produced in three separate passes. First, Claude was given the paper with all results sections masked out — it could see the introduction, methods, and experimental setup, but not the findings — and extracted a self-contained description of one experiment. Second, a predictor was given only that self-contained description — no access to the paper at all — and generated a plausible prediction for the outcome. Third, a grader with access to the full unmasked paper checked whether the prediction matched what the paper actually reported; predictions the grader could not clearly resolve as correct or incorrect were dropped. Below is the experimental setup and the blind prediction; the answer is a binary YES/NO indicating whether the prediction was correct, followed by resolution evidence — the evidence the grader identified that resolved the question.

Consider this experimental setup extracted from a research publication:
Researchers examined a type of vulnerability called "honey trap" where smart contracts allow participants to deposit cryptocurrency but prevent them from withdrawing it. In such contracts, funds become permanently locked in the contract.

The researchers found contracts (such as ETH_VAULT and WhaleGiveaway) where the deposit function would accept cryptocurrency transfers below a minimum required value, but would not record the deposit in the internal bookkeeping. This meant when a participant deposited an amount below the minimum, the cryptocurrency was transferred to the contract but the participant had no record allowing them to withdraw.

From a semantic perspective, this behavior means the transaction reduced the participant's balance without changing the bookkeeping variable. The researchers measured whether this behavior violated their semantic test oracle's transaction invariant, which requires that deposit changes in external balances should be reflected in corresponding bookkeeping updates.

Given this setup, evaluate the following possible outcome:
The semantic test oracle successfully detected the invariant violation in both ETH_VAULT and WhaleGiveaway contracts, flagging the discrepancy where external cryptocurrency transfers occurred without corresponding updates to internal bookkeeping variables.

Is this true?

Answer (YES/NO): YES